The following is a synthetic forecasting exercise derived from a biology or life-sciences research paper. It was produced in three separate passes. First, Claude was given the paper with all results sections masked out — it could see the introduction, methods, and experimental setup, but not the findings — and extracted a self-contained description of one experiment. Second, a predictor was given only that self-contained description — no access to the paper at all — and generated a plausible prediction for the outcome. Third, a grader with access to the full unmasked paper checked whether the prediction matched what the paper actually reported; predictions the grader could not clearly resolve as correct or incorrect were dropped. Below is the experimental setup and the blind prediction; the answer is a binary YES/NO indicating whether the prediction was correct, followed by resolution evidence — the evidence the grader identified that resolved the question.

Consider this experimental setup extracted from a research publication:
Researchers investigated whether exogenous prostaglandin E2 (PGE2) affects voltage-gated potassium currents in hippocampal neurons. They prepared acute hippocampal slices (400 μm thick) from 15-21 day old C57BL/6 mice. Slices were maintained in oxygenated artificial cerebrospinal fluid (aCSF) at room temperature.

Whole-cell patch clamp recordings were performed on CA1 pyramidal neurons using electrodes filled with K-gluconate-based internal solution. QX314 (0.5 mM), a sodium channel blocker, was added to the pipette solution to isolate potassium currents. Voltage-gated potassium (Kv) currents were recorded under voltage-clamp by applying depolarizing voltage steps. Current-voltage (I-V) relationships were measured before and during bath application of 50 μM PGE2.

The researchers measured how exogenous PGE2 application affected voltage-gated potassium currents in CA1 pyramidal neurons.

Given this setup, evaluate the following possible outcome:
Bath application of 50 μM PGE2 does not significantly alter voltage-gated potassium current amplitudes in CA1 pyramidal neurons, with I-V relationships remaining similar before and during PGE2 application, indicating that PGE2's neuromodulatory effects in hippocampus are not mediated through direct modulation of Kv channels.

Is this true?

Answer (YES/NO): NO